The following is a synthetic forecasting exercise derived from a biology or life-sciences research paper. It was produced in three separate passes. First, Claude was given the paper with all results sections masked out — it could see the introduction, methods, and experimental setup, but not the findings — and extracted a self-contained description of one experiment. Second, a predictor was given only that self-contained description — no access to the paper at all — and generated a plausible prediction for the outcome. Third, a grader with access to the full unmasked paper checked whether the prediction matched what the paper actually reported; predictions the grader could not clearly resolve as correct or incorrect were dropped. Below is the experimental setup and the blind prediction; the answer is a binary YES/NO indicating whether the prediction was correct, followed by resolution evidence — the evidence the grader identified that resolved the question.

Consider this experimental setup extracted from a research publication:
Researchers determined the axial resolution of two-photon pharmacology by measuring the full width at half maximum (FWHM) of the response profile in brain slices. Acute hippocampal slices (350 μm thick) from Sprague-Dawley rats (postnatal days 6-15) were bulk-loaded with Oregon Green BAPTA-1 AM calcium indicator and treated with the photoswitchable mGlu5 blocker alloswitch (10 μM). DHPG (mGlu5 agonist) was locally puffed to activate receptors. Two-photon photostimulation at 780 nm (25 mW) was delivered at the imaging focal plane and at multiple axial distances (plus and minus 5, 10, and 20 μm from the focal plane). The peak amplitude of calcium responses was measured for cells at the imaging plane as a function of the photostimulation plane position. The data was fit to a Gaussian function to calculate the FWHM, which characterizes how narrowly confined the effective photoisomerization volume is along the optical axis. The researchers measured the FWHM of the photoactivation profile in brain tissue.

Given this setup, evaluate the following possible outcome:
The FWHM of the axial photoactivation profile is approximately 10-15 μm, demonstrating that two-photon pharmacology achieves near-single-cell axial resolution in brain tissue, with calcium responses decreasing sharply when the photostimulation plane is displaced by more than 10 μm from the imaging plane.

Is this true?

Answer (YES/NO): NO